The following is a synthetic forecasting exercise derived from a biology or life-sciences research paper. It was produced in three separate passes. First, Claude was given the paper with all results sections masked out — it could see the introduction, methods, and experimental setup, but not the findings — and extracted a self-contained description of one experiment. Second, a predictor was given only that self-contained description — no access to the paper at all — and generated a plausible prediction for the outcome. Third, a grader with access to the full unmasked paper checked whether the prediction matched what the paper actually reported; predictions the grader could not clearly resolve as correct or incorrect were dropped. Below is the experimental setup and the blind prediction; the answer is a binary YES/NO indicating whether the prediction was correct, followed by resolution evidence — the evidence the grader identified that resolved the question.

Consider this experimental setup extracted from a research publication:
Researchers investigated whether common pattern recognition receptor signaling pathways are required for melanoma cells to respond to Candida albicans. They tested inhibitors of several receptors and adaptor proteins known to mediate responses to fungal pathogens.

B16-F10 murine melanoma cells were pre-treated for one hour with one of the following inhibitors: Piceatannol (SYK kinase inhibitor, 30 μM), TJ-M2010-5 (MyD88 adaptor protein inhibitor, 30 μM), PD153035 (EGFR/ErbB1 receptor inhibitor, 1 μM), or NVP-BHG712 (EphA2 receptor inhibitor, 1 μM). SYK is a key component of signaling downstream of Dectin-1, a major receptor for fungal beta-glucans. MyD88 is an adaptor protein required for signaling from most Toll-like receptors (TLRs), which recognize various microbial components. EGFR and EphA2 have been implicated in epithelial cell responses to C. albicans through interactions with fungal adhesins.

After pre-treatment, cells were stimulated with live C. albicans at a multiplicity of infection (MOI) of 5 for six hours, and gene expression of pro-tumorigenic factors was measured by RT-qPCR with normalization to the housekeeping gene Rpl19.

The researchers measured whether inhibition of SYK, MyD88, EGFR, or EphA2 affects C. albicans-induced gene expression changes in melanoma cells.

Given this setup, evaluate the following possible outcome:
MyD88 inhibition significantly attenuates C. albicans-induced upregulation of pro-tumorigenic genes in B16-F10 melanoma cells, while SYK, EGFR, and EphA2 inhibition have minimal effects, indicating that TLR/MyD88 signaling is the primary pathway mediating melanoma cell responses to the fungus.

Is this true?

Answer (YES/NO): NO